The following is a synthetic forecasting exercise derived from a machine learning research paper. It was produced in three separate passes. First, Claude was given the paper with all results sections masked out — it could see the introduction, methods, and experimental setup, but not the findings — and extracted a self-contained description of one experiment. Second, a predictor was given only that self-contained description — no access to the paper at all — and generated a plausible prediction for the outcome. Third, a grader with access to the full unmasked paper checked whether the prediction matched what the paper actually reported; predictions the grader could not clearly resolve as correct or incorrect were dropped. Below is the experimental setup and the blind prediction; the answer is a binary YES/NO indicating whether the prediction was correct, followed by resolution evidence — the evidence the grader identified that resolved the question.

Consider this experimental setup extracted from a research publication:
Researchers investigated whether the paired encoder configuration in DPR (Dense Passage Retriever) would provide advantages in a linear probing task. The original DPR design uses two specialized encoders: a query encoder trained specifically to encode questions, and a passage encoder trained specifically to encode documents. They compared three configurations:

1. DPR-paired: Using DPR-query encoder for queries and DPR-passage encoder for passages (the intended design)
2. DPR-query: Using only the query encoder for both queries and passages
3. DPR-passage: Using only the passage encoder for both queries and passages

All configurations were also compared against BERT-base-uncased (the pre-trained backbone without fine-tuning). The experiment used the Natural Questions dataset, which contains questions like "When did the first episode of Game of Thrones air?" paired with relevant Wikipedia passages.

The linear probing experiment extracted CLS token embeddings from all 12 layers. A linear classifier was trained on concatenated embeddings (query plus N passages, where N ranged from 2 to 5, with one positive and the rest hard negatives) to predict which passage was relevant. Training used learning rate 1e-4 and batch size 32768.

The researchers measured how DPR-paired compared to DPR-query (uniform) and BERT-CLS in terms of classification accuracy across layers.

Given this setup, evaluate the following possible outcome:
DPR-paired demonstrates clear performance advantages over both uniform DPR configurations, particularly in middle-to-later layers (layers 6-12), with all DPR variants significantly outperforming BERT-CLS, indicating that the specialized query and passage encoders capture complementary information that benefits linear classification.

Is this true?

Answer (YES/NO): NO